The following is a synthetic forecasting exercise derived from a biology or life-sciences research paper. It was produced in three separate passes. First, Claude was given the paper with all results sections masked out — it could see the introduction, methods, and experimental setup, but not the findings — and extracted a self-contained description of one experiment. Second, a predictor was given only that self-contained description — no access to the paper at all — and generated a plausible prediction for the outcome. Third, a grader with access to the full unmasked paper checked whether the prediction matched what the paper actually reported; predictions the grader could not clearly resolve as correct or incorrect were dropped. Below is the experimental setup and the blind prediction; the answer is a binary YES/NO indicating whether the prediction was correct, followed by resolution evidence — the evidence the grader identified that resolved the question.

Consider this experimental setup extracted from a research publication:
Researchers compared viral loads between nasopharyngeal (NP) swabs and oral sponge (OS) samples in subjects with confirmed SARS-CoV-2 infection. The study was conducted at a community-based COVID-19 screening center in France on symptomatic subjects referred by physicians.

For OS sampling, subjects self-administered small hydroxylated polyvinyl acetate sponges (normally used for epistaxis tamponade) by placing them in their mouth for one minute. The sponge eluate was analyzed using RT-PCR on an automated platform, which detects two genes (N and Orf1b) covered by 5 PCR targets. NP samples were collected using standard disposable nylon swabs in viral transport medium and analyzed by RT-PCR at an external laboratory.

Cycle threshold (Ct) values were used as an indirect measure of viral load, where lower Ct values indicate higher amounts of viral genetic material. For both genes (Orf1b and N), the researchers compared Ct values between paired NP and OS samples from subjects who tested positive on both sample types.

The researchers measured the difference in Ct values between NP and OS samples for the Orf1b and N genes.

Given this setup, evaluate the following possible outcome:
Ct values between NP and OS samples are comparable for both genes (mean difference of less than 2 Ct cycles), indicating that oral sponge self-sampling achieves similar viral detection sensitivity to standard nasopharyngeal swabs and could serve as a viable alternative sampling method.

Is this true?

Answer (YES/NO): NO